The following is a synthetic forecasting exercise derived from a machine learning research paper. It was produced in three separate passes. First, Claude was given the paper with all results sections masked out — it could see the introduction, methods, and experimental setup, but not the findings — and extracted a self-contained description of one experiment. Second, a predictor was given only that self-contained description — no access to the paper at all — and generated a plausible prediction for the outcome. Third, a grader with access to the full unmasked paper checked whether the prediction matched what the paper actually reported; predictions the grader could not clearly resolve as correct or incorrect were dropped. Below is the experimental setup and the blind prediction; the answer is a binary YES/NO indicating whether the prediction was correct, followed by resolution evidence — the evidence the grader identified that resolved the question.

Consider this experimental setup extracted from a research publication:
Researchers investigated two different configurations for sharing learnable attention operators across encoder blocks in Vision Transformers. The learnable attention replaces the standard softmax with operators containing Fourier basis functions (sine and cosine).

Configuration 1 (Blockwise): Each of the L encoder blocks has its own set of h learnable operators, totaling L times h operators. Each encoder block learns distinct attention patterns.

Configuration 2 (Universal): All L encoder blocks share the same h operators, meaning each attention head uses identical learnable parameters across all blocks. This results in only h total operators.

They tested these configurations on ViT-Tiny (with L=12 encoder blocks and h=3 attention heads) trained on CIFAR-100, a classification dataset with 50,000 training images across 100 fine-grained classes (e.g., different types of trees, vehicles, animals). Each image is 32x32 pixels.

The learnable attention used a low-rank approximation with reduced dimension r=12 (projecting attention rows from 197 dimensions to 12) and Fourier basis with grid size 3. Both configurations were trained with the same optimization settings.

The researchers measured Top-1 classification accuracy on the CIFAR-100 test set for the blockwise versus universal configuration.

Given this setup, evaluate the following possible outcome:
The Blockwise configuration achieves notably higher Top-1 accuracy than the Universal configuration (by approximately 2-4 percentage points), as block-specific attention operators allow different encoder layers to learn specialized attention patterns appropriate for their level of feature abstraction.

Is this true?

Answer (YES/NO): NO